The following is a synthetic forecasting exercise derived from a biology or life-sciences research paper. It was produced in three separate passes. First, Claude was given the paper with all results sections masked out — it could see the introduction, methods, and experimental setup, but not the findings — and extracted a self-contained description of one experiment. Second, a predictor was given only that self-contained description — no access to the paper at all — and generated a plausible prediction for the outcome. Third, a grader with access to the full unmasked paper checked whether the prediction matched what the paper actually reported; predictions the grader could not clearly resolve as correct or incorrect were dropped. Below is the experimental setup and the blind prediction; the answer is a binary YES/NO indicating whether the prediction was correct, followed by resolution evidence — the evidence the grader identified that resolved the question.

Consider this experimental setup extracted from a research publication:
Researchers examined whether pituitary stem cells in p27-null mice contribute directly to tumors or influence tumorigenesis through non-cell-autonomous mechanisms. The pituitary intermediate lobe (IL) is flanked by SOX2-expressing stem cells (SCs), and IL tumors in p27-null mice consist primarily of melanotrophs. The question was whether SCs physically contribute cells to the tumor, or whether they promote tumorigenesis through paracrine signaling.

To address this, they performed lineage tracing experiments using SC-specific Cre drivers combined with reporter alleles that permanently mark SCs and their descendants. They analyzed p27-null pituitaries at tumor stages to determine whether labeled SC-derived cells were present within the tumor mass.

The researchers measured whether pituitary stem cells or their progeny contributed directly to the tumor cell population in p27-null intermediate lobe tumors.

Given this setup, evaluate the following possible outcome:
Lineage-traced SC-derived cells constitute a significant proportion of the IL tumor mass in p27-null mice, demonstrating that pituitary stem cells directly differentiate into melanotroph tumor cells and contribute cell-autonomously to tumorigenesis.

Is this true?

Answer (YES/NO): NO